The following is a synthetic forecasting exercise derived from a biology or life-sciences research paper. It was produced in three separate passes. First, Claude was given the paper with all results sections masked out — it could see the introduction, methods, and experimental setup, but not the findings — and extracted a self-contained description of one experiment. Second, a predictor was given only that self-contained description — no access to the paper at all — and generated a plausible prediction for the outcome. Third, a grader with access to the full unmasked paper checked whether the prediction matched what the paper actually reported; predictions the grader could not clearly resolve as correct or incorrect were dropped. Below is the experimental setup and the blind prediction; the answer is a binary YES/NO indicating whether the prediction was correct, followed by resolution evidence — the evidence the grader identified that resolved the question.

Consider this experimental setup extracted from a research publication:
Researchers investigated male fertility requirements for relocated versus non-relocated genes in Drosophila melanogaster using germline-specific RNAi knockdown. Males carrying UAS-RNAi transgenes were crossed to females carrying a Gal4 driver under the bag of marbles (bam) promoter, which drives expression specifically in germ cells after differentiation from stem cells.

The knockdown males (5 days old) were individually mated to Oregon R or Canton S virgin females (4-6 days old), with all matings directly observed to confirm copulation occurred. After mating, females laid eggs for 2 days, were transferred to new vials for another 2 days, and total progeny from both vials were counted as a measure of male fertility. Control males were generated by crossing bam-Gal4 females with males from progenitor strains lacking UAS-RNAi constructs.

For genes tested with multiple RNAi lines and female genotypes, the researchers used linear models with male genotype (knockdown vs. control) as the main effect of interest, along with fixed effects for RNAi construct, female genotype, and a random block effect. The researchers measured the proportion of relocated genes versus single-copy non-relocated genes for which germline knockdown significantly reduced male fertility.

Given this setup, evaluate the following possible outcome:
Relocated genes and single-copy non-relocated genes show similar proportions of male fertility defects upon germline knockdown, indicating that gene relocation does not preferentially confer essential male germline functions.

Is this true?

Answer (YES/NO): NO